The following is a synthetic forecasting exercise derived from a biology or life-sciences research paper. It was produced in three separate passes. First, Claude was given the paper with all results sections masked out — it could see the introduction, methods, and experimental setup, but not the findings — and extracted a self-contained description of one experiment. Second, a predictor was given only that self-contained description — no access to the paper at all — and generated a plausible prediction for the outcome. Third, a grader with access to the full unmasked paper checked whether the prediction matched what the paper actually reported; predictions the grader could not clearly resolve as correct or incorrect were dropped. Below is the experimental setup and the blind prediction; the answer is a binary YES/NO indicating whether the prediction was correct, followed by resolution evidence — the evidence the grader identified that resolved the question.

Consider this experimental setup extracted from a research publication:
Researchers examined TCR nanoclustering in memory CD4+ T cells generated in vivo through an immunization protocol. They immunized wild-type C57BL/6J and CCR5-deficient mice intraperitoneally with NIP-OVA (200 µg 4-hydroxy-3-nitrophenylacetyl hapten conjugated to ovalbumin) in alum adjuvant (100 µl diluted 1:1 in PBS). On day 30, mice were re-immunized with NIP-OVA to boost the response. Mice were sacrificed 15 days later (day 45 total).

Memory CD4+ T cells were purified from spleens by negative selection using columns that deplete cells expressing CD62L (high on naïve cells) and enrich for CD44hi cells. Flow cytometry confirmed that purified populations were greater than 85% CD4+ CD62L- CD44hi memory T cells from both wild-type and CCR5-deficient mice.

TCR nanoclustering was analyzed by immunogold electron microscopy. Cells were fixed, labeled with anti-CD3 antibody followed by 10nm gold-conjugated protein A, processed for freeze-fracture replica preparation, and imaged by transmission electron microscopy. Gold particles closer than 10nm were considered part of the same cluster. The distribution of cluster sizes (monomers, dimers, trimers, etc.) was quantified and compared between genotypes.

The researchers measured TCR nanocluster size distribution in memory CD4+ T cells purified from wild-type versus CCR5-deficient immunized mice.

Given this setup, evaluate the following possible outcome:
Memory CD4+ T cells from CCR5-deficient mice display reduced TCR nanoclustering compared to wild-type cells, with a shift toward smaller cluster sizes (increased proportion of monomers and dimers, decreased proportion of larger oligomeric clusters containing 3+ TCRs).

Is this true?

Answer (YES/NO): YES